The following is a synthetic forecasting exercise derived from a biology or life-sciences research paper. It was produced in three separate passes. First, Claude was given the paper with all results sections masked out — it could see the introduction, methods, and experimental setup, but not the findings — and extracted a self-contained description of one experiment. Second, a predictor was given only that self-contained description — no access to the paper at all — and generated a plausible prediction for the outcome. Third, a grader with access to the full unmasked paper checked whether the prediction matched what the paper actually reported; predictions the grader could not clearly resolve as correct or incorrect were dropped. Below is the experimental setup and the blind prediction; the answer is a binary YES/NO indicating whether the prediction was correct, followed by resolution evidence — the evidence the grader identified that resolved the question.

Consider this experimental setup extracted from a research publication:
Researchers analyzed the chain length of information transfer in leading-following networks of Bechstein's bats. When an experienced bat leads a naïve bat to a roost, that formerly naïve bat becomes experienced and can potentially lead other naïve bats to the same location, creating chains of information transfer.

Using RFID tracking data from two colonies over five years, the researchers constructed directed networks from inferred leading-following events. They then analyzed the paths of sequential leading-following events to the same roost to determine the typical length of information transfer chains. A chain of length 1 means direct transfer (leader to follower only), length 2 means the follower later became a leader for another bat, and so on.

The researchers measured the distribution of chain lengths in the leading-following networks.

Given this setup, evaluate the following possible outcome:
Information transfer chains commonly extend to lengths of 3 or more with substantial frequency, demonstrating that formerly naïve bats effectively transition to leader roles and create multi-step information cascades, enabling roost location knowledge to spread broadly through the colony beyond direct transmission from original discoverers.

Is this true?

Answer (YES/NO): NO